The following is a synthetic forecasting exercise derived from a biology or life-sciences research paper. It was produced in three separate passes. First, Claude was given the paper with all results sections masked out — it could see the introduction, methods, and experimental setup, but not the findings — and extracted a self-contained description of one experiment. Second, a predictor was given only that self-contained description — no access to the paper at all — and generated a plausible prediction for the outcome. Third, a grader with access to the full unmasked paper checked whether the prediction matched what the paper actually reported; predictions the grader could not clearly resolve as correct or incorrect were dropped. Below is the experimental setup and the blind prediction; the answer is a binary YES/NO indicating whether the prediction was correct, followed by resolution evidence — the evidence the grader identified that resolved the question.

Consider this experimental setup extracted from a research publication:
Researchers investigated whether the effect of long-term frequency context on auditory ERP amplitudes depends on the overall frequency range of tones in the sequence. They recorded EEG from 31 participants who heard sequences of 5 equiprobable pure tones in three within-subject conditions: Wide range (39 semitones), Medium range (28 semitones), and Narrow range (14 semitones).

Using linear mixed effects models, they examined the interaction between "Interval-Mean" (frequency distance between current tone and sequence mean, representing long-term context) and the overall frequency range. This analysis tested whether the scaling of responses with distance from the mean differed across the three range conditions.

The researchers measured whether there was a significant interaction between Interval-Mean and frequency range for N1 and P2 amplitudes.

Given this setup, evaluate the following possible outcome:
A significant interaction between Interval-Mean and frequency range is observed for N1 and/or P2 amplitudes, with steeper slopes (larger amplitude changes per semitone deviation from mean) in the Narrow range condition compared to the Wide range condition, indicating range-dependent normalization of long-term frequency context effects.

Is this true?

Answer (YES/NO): YES